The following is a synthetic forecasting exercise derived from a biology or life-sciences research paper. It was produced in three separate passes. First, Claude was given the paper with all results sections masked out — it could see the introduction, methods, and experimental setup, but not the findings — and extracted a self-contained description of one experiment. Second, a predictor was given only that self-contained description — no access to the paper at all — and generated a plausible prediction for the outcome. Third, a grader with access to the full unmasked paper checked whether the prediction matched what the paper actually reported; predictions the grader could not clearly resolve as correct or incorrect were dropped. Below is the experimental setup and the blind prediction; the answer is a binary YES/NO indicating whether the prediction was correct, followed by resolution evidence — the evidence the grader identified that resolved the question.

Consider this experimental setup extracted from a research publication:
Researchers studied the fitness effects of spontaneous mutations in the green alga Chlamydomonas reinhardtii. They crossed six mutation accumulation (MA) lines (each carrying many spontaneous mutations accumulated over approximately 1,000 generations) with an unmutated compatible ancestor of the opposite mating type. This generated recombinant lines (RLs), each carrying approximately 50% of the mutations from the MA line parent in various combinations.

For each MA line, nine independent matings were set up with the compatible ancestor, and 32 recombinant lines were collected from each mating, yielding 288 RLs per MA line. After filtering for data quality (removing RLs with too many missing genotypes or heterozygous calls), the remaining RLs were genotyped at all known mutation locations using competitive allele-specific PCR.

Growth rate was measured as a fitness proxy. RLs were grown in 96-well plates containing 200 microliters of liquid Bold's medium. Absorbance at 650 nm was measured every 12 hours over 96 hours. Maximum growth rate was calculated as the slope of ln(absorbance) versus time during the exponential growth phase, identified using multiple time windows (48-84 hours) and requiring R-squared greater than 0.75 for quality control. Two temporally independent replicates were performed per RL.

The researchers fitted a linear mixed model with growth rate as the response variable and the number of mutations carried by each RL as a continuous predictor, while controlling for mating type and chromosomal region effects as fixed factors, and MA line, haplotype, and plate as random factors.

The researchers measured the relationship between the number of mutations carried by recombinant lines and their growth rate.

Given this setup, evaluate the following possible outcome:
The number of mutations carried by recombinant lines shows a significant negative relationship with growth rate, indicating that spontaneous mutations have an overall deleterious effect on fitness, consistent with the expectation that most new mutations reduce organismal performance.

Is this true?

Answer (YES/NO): NO